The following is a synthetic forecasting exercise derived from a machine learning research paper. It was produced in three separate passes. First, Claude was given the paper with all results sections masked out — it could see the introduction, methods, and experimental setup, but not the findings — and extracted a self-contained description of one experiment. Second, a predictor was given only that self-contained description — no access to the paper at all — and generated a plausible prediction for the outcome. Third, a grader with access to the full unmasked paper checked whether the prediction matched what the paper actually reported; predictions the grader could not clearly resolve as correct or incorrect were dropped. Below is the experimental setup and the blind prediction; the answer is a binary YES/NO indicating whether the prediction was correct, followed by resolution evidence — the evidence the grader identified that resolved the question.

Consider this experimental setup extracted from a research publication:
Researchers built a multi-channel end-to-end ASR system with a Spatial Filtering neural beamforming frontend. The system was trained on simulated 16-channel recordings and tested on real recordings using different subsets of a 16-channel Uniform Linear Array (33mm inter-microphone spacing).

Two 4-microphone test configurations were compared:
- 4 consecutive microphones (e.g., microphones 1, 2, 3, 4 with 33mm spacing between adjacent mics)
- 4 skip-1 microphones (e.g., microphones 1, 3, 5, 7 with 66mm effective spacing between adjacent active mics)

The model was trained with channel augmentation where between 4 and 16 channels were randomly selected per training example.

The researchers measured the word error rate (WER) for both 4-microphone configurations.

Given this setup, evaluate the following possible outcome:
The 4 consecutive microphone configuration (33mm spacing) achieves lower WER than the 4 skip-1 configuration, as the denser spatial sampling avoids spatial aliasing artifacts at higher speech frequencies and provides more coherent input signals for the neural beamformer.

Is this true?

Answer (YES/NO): NO